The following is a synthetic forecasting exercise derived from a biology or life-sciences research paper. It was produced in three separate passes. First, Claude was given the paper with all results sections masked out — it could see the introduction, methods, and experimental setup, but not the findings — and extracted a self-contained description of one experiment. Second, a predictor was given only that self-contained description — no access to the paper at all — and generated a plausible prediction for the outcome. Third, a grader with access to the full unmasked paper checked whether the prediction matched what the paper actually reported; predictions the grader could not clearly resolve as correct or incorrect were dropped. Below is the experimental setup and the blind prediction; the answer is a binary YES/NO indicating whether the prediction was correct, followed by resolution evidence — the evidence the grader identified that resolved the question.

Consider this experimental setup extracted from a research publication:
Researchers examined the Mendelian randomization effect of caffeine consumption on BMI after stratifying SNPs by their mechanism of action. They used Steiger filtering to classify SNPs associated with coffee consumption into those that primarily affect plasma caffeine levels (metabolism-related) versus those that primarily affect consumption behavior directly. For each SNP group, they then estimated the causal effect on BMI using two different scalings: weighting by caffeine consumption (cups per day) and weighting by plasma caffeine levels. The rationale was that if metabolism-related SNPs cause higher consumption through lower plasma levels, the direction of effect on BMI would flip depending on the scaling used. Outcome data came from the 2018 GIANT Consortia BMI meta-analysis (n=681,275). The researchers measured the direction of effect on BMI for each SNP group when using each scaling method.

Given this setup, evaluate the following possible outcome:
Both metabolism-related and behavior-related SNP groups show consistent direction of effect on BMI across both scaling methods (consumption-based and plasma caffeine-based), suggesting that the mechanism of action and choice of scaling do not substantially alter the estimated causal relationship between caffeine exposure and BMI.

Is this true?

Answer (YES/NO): NO